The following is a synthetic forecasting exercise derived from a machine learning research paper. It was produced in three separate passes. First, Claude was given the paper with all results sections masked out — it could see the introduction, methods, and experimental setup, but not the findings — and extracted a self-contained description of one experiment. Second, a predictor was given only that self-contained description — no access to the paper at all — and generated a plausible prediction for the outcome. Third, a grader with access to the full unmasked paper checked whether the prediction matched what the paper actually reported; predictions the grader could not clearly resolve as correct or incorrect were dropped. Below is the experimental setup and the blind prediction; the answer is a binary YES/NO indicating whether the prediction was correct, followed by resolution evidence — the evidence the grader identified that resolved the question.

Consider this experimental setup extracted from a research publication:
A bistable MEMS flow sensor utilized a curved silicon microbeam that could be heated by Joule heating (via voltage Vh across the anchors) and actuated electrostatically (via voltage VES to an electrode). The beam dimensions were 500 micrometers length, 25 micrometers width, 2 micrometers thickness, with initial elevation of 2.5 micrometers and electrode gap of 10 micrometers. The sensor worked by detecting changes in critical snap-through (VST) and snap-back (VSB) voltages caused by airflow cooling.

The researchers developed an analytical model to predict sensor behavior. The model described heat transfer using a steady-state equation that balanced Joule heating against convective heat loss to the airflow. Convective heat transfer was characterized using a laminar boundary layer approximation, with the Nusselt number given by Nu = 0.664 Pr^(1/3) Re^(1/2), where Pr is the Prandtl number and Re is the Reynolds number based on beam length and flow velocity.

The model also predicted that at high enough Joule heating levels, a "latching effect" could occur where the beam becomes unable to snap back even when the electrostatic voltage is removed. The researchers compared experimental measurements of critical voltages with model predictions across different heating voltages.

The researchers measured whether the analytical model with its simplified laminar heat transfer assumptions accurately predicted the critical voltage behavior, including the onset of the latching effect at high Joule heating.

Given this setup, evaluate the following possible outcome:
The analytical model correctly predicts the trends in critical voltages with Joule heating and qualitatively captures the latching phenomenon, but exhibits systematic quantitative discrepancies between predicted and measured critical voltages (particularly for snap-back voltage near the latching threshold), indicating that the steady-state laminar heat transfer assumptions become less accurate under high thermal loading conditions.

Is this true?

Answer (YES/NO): NO